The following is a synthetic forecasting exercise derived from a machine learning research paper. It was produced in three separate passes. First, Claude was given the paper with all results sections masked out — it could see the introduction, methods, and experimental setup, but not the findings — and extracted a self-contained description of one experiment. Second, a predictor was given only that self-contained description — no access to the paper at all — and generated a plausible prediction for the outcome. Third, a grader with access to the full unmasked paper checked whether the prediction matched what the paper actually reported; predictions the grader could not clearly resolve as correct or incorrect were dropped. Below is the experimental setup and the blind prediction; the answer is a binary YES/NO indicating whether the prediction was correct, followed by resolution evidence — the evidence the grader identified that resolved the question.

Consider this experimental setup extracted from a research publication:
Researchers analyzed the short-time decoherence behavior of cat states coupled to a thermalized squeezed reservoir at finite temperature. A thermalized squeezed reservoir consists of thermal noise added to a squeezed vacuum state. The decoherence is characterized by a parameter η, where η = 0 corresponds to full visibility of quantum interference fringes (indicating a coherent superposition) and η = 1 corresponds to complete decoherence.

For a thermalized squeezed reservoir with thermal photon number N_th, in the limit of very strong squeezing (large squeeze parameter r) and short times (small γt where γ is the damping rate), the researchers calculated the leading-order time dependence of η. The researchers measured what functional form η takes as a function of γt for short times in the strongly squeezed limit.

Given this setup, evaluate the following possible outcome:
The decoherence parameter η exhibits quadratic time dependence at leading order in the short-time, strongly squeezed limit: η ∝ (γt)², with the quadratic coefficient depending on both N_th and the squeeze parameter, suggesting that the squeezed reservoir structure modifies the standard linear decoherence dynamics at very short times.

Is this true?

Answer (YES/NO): NO